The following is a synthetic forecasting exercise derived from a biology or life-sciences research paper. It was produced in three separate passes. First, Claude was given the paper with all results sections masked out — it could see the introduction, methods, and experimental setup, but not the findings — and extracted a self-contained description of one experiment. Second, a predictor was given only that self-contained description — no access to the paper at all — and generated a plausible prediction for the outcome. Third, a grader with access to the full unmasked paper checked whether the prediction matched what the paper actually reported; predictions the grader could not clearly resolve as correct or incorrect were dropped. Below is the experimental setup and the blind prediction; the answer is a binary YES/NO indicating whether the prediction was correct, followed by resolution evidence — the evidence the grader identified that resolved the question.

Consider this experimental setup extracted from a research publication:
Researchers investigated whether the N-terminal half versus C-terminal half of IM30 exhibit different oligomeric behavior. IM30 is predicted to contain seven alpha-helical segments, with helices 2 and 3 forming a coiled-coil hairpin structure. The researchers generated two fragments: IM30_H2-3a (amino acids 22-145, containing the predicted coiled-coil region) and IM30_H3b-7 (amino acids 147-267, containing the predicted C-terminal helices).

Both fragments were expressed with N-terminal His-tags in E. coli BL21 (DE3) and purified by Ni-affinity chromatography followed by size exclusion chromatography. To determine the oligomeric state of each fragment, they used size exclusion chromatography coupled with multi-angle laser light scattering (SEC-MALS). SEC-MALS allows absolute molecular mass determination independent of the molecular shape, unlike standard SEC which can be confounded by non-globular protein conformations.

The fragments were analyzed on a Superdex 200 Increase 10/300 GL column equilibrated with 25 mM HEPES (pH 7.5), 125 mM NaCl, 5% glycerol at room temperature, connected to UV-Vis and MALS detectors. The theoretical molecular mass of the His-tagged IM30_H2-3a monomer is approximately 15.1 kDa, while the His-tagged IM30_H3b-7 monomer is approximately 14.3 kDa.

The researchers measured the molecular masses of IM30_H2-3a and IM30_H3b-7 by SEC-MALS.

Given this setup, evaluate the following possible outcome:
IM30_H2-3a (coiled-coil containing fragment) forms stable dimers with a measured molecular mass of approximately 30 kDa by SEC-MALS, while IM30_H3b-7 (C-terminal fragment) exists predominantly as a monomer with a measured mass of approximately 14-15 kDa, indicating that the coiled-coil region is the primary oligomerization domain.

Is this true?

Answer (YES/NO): NO